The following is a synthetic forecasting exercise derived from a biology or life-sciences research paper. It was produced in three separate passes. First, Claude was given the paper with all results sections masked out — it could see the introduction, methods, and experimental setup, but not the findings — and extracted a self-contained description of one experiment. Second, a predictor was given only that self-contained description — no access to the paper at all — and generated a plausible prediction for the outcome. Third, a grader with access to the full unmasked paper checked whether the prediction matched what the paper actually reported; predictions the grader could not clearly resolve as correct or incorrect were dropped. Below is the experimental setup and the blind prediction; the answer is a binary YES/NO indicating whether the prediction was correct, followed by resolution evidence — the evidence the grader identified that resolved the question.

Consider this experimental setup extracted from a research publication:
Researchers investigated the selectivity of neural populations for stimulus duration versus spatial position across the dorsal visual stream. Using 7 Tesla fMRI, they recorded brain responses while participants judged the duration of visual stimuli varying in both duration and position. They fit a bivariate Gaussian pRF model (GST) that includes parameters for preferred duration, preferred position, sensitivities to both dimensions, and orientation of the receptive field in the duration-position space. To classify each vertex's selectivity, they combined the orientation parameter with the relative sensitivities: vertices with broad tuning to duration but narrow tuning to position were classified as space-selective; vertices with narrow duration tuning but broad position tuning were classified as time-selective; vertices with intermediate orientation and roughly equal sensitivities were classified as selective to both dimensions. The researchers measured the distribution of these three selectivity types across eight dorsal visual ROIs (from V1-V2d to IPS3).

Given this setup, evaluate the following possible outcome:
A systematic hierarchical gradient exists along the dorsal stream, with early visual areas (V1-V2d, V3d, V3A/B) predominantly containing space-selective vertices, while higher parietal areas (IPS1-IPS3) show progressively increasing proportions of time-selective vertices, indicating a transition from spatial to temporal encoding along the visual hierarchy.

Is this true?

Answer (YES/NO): NO